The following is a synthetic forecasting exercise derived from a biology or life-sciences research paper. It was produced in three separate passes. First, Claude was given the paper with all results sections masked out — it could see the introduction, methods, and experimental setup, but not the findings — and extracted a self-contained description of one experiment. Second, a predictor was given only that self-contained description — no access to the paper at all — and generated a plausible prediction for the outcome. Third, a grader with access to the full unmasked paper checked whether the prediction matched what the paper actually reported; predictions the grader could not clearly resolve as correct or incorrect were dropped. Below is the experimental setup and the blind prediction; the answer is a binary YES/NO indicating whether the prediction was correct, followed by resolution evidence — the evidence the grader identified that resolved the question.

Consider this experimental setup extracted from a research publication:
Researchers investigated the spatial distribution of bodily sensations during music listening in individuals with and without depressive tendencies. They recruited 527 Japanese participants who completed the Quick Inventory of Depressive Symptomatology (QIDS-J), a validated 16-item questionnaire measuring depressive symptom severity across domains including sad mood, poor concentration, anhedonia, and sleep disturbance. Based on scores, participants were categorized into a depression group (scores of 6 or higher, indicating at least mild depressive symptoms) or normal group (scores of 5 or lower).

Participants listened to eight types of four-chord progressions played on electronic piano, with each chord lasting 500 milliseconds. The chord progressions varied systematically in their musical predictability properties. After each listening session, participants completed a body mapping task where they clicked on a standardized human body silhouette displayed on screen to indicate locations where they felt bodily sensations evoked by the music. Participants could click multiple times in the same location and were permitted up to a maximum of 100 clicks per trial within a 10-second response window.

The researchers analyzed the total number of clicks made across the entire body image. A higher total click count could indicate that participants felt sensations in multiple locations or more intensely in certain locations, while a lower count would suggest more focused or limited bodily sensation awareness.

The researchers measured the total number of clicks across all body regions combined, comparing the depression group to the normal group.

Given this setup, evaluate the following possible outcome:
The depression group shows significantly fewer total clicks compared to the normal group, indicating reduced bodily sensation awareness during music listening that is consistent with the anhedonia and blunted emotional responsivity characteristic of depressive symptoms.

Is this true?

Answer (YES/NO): NO